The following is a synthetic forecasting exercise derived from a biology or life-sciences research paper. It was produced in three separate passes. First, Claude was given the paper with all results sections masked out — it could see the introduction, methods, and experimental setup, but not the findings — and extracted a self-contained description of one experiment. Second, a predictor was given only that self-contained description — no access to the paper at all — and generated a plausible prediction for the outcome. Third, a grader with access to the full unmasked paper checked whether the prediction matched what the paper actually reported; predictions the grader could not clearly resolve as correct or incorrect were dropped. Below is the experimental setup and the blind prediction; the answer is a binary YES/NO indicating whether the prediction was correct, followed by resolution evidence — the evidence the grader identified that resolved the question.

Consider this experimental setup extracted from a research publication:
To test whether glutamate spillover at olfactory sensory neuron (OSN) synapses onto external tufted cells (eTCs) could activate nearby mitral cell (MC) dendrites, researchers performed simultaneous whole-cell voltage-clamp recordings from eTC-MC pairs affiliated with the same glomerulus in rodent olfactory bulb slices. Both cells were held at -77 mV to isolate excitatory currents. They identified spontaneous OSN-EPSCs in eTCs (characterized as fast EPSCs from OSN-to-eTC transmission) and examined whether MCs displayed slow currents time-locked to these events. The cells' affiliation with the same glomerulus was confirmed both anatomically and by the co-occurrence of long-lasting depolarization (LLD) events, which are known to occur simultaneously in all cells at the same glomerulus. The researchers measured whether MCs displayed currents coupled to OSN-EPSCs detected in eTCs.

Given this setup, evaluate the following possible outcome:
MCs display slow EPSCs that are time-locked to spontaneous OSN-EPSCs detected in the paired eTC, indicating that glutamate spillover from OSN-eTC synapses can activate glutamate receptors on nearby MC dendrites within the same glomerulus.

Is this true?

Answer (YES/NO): NO